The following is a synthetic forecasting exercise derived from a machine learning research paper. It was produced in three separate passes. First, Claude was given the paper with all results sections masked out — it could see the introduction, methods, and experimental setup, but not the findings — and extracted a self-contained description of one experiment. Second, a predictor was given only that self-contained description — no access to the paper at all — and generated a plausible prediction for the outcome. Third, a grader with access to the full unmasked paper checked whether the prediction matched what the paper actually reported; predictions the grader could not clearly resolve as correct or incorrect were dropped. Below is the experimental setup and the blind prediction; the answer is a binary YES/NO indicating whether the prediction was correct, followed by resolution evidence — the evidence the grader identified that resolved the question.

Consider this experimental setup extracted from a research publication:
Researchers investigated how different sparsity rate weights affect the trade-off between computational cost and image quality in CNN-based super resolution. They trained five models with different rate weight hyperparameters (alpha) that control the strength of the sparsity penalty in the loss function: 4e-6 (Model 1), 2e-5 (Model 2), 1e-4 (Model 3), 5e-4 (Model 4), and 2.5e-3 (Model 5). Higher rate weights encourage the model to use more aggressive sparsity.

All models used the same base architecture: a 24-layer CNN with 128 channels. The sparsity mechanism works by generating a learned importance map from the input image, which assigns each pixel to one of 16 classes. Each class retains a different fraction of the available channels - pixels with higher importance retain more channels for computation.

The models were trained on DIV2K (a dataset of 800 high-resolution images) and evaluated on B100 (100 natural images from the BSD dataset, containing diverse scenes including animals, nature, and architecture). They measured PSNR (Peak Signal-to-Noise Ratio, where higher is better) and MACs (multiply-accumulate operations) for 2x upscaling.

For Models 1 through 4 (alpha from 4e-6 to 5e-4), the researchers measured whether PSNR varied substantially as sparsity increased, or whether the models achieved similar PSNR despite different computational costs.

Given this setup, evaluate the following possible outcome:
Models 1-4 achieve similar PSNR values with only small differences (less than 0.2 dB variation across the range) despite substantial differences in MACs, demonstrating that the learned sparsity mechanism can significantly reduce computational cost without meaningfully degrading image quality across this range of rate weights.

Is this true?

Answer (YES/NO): YES